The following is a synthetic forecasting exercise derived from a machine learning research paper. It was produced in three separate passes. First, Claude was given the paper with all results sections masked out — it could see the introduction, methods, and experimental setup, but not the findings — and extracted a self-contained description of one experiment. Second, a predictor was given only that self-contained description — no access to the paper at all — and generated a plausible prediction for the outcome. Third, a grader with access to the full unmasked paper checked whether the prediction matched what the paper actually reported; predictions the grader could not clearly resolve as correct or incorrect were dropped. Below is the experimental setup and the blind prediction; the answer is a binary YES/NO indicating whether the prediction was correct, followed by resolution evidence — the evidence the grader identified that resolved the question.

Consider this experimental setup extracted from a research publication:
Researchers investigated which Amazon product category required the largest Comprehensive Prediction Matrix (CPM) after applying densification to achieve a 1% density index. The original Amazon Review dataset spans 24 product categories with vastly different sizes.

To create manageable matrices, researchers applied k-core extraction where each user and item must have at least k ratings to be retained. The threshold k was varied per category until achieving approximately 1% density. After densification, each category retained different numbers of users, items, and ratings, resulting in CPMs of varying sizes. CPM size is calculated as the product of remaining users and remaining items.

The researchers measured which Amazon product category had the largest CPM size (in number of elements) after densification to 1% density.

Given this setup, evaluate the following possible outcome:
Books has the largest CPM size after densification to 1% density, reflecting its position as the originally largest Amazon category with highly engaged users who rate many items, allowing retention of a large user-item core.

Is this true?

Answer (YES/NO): NO